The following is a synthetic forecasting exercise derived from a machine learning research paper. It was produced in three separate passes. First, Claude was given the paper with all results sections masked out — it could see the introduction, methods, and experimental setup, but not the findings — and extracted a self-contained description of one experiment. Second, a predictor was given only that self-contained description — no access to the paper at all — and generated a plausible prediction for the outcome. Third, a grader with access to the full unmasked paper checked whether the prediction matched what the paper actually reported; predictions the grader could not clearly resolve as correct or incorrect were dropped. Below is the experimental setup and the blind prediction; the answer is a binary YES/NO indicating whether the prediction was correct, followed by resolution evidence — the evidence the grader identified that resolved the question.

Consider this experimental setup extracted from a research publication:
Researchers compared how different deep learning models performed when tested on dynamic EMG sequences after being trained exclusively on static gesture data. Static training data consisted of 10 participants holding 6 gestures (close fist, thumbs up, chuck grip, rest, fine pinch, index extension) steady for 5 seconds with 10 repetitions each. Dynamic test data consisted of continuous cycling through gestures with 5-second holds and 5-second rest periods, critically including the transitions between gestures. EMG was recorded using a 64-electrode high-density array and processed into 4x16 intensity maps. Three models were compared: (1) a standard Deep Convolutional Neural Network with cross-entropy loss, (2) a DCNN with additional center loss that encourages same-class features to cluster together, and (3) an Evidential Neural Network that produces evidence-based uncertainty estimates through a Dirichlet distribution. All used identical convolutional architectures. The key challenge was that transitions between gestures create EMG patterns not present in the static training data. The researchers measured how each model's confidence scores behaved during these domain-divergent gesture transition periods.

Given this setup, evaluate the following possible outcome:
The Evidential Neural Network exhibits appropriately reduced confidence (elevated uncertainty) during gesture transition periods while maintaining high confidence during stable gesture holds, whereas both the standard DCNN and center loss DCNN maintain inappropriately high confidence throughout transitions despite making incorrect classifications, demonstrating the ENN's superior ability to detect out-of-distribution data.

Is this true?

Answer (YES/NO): NO